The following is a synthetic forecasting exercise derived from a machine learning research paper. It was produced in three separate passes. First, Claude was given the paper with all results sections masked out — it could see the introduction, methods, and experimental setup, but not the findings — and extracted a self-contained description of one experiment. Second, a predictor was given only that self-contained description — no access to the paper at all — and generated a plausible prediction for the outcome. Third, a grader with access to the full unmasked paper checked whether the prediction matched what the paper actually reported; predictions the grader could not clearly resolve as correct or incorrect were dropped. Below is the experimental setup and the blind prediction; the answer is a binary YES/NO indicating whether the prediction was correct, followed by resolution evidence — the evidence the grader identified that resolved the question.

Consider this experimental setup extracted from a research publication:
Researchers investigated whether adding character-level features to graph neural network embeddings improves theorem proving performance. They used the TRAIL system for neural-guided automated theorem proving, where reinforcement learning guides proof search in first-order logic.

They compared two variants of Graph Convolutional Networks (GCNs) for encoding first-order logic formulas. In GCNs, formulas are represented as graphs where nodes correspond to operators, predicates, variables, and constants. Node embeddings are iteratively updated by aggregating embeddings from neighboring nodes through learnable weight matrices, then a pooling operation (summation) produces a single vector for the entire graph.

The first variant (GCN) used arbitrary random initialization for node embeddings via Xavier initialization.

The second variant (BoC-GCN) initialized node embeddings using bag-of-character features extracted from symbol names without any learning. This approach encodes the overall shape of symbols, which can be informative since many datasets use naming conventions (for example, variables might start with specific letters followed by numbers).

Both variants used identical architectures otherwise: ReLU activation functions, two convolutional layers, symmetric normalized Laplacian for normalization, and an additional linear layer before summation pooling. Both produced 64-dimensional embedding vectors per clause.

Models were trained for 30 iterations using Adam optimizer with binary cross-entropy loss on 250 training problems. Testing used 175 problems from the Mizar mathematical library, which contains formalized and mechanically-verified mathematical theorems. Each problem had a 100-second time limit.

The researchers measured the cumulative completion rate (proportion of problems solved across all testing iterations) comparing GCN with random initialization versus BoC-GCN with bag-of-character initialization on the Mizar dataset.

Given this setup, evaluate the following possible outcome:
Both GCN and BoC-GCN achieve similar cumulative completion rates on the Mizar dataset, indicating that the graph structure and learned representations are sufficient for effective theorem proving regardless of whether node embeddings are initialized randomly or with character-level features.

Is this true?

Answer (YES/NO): NO